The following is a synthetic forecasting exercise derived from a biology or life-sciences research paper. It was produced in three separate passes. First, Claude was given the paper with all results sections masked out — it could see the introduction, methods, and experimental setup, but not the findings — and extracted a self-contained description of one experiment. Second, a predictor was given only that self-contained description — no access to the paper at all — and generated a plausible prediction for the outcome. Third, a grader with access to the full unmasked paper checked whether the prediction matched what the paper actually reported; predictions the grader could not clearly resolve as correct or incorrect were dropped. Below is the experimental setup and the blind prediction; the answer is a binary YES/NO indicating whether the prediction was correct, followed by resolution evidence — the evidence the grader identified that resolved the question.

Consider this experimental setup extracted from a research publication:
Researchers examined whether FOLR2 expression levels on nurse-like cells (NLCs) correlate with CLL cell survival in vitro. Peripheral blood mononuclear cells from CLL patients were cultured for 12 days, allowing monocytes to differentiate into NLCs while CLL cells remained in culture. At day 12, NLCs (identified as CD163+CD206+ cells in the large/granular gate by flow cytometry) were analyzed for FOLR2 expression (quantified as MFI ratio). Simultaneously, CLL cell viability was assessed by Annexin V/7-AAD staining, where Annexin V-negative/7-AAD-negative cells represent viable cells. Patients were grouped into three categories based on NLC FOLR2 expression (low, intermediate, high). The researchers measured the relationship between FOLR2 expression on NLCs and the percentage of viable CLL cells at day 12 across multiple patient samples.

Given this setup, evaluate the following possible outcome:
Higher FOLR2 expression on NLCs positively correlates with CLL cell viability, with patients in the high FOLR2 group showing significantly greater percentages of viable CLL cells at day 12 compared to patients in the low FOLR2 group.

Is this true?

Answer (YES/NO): YES